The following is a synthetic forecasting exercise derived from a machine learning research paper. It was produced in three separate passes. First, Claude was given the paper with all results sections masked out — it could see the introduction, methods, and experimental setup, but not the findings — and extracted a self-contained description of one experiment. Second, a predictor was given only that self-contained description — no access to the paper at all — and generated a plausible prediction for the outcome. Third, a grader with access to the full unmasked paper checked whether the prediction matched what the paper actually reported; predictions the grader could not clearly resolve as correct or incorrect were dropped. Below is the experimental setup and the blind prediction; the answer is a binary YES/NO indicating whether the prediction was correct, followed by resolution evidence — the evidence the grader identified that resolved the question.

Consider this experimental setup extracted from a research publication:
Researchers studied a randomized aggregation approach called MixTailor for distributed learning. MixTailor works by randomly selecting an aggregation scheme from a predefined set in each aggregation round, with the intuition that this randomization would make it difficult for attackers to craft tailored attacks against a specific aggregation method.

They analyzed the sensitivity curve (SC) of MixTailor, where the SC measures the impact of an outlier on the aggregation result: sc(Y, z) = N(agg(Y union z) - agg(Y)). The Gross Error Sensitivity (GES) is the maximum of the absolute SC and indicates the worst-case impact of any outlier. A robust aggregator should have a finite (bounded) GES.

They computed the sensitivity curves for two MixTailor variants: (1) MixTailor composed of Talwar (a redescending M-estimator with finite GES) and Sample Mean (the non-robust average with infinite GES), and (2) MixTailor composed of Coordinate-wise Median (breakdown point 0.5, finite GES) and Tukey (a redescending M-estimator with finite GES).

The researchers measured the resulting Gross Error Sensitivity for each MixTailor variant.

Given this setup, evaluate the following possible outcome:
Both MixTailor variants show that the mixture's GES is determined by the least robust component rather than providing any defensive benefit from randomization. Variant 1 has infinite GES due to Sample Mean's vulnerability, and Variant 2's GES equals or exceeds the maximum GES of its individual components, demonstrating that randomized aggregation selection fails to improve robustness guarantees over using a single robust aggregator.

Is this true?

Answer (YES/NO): NO